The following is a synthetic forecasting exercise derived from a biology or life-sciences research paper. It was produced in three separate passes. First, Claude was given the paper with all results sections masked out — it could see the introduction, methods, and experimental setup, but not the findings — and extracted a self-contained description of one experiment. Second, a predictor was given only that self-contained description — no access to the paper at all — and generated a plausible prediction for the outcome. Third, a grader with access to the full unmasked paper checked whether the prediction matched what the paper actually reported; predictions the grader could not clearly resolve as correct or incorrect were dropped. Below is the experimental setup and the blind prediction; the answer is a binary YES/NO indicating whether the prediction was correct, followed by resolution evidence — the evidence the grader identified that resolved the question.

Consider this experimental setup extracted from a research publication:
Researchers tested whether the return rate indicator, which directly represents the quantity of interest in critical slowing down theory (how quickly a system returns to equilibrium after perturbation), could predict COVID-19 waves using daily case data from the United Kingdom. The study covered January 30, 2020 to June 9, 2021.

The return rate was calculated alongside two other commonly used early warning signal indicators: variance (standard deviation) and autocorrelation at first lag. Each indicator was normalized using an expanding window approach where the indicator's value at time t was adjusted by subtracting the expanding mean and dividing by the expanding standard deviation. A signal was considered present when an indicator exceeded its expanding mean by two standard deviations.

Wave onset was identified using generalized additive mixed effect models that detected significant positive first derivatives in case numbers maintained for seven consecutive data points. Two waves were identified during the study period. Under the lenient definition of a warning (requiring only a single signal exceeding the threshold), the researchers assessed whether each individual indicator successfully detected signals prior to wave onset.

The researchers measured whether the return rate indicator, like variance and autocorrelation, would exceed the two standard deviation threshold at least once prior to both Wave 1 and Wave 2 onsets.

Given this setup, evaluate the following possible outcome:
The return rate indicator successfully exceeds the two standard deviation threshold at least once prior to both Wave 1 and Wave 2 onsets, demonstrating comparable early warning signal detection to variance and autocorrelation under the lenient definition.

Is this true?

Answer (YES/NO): NO